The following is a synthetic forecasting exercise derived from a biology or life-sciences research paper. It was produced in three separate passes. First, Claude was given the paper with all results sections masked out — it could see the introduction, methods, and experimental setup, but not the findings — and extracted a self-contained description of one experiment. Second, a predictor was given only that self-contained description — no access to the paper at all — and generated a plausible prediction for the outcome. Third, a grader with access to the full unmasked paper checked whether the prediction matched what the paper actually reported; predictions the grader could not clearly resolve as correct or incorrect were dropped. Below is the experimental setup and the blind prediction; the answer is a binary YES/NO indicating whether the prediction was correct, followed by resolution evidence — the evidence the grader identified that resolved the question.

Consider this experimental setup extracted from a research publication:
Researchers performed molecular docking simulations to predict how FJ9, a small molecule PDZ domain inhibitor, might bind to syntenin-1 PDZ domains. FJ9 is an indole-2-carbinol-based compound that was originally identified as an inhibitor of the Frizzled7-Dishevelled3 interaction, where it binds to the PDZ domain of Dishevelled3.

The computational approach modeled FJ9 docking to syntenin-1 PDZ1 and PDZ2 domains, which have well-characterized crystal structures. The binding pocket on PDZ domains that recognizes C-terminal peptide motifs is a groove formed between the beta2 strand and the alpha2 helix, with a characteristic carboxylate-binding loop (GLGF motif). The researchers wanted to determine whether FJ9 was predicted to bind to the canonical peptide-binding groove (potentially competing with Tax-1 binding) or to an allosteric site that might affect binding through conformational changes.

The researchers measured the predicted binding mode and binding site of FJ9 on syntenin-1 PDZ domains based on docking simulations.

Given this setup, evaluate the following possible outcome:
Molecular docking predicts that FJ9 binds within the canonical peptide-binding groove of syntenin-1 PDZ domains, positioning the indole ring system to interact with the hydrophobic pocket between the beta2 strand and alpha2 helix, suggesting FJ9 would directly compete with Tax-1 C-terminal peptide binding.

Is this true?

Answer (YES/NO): YES